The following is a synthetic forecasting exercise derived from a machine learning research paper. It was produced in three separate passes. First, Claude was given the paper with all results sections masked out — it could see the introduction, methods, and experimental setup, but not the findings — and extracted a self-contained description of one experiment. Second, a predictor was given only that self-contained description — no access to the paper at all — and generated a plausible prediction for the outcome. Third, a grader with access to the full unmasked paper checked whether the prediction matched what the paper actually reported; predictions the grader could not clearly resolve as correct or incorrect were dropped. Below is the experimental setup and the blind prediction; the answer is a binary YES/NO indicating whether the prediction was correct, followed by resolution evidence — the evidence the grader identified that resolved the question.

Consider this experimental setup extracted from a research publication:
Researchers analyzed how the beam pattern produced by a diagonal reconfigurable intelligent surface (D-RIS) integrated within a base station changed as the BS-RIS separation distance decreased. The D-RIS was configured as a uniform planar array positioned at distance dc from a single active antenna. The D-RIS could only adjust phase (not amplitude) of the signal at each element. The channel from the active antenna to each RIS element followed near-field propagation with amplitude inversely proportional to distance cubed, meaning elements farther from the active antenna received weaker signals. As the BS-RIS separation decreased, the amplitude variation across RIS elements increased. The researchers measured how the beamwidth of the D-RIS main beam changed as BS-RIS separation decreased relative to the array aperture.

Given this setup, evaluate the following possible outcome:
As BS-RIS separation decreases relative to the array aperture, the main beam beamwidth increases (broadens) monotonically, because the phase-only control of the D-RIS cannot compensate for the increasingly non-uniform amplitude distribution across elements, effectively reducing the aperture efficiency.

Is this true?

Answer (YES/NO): YES